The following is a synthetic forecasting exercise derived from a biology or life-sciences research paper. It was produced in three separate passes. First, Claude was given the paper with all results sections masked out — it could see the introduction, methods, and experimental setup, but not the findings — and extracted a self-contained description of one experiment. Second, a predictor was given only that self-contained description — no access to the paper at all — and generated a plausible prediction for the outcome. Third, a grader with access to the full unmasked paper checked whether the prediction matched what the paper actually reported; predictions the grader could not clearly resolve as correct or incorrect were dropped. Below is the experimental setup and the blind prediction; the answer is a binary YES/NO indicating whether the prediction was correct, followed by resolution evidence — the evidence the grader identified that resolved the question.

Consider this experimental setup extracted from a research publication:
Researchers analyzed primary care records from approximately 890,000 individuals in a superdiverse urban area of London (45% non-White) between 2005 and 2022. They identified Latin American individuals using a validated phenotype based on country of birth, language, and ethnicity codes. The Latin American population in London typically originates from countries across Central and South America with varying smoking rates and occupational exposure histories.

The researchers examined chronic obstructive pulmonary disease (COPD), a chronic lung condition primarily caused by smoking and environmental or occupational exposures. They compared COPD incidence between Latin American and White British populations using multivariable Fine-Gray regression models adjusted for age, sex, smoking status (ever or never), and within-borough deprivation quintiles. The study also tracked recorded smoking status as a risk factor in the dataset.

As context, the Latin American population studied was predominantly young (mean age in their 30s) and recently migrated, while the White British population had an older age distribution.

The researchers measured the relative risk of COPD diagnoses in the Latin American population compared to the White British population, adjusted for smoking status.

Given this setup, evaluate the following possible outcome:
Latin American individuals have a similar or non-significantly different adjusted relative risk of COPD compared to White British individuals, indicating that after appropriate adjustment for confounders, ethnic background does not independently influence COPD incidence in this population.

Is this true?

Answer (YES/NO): NO